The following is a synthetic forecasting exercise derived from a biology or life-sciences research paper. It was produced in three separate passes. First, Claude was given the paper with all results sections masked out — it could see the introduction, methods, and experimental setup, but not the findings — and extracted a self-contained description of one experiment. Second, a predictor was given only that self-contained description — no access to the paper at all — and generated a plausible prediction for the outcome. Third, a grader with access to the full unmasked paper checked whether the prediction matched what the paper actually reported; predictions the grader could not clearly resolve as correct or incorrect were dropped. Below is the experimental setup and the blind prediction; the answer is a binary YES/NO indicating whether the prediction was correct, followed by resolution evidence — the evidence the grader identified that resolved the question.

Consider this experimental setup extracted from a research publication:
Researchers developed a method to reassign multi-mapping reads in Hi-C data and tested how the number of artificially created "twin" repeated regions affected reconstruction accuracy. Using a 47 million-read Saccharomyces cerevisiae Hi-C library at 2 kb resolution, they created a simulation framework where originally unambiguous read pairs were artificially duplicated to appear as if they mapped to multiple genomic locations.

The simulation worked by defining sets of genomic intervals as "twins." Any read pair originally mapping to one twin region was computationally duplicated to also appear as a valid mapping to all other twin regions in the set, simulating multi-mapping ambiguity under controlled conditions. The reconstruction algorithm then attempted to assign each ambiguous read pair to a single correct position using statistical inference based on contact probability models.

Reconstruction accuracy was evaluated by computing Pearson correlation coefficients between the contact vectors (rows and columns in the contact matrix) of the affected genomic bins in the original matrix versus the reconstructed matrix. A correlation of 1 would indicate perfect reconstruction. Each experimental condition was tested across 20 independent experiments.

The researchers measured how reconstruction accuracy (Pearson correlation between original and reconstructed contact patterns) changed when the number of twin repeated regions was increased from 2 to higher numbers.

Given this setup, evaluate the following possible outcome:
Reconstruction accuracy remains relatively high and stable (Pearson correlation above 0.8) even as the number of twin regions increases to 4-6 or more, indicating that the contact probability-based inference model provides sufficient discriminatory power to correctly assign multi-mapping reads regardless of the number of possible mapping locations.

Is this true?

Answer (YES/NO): YES